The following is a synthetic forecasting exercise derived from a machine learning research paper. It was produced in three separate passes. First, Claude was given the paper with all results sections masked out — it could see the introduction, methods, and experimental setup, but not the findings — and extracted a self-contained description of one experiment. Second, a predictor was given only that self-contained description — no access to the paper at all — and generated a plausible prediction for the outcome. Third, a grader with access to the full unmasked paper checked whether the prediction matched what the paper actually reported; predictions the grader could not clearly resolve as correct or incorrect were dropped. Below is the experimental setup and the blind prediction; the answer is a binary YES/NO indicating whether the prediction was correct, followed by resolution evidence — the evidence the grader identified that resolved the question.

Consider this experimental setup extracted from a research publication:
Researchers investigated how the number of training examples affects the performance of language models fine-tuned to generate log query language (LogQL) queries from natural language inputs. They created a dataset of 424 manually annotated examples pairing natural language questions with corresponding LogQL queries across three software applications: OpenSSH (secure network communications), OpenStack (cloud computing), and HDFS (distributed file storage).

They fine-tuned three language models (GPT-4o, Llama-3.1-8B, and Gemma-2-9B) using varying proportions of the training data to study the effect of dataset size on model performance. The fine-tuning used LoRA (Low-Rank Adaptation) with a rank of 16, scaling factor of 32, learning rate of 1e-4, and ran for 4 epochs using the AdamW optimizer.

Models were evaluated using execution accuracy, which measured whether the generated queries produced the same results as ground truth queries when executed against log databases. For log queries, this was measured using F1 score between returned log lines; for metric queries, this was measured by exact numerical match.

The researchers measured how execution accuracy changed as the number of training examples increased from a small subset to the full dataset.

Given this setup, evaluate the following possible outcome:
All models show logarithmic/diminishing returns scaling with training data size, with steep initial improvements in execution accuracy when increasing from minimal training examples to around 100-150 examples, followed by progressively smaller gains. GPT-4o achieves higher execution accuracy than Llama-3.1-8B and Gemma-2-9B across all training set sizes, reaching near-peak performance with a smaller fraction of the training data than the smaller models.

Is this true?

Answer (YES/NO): NO